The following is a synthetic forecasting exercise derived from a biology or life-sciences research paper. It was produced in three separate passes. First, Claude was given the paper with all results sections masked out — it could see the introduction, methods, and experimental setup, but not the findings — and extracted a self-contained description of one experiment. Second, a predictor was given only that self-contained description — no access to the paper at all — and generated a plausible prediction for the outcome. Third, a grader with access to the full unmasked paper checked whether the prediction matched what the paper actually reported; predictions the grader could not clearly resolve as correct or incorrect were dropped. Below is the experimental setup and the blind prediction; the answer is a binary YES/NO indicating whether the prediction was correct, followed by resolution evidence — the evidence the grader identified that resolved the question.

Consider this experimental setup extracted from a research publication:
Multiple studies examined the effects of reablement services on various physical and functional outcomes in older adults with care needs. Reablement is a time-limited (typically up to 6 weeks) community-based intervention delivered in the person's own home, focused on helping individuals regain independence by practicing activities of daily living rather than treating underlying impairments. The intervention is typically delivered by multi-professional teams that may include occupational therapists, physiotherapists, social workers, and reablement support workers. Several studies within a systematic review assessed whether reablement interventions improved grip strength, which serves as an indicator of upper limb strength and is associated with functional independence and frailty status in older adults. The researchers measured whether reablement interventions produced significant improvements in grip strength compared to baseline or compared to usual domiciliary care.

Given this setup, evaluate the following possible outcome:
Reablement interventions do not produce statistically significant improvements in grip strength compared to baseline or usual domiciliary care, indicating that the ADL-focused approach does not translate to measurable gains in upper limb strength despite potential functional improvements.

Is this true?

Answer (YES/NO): YES